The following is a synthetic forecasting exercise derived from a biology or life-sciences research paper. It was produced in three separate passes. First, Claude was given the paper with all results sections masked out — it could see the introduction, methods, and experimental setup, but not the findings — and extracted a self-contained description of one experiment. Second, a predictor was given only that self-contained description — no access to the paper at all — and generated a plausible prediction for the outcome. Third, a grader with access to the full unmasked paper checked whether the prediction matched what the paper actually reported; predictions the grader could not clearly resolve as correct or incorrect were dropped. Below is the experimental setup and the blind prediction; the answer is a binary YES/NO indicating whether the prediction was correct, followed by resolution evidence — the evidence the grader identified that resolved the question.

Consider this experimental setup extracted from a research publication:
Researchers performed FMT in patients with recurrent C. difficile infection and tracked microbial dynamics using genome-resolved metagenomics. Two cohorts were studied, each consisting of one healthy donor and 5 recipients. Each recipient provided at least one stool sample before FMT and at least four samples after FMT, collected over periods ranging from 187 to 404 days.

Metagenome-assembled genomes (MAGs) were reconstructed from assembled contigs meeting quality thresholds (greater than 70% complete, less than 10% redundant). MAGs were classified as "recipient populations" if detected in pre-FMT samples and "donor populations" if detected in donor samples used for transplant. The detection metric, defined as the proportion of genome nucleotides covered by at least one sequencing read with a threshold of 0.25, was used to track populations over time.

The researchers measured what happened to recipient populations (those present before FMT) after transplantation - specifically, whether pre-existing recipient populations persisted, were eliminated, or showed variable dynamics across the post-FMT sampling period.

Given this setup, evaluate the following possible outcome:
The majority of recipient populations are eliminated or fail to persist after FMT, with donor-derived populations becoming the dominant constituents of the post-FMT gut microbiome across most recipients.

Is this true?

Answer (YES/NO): YES